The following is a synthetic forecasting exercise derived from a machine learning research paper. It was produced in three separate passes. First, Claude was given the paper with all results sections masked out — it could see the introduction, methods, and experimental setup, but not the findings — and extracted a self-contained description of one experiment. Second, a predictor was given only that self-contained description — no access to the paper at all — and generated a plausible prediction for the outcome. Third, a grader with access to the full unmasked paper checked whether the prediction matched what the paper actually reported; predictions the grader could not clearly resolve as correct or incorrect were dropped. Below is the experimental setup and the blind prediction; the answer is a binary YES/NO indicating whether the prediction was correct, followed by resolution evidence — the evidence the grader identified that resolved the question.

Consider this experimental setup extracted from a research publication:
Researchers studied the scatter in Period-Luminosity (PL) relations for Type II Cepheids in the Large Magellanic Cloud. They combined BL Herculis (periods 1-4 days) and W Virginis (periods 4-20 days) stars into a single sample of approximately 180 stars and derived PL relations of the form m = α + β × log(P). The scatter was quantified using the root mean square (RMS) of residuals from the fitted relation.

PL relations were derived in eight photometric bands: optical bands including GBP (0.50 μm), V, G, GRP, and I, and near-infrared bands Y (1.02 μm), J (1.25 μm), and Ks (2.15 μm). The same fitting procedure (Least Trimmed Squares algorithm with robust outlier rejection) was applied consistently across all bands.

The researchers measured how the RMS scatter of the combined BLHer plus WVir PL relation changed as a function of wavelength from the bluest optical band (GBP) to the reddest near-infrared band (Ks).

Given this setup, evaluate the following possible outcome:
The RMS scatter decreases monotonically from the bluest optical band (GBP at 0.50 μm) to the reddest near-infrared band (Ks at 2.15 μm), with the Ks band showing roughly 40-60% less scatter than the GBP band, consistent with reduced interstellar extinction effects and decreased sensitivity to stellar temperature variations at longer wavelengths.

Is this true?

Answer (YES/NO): NO